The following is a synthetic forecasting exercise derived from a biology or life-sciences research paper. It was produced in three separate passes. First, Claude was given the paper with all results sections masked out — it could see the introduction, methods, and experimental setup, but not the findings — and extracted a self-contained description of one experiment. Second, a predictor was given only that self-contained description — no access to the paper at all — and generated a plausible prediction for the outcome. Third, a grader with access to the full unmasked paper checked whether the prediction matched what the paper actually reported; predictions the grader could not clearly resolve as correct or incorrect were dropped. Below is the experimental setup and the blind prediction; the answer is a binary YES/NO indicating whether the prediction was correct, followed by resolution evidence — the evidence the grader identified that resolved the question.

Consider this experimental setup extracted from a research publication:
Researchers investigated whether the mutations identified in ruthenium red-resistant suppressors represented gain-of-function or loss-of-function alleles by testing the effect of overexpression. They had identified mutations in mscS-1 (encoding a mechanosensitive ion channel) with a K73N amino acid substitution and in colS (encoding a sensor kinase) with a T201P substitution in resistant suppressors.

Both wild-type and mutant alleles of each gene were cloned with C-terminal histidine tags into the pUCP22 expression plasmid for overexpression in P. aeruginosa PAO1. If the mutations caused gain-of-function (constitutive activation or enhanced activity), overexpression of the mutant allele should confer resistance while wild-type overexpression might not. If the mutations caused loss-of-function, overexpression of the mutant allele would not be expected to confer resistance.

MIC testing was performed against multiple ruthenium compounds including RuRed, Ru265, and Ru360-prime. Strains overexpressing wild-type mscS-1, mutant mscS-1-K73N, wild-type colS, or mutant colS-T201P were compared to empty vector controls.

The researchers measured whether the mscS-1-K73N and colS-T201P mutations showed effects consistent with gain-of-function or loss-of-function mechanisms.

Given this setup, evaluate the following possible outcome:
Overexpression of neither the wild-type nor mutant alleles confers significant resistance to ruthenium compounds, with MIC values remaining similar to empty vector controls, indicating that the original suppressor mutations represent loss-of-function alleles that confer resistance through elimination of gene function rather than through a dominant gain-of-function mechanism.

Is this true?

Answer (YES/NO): NO